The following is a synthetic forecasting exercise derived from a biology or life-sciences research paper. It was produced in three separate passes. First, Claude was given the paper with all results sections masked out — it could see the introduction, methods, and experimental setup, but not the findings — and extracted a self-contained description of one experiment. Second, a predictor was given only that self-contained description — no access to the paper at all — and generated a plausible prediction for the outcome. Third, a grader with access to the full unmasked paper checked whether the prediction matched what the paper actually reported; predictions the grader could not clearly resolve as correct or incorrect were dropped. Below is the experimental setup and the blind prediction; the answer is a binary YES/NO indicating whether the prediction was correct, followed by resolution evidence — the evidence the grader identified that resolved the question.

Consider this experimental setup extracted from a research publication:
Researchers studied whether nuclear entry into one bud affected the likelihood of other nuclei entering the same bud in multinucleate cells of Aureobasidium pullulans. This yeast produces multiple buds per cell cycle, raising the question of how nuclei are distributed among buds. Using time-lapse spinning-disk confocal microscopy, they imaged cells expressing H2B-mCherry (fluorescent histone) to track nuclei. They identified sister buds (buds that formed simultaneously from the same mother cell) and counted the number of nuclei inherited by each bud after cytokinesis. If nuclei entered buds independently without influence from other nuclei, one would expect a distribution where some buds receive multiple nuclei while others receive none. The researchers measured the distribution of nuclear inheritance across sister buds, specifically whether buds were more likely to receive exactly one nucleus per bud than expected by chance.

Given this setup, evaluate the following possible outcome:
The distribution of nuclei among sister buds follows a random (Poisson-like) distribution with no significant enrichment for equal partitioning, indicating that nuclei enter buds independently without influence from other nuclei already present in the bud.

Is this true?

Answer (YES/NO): NO